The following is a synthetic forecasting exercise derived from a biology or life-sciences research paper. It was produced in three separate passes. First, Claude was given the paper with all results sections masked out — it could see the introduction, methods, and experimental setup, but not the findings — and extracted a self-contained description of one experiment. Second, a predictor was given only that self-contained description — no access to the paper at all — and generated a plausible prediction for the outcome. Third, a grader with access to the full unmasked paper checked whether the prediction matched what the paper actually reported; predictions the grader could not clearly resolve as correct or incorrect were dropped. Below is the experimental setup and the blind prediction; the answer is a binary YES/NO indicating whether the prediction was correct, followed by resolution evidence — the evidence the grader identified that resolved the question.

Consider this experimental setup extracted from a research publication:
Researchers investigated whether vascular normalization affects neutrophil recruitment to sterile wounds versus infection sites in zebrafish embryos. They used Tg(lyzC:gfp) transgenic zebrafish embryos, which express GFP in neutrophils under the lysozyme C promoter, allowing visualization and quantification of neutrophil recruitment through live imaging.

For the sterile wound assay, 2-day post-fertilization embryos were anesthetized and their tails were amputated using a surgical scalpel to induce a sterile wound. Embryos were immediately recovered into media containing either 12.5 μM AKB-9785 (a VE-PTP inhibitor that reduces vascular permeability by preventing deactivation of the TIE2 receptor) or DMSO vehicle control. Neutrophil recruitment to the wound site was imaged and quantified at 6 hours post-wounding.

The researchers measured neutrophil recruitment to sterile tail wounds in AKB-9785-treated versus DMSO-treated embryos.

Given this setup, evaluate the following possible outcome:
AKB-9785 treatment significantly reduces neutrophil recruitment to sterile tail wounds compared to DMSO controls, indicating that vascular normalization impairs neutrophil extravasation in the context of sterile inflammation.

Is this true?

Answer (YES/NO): NO